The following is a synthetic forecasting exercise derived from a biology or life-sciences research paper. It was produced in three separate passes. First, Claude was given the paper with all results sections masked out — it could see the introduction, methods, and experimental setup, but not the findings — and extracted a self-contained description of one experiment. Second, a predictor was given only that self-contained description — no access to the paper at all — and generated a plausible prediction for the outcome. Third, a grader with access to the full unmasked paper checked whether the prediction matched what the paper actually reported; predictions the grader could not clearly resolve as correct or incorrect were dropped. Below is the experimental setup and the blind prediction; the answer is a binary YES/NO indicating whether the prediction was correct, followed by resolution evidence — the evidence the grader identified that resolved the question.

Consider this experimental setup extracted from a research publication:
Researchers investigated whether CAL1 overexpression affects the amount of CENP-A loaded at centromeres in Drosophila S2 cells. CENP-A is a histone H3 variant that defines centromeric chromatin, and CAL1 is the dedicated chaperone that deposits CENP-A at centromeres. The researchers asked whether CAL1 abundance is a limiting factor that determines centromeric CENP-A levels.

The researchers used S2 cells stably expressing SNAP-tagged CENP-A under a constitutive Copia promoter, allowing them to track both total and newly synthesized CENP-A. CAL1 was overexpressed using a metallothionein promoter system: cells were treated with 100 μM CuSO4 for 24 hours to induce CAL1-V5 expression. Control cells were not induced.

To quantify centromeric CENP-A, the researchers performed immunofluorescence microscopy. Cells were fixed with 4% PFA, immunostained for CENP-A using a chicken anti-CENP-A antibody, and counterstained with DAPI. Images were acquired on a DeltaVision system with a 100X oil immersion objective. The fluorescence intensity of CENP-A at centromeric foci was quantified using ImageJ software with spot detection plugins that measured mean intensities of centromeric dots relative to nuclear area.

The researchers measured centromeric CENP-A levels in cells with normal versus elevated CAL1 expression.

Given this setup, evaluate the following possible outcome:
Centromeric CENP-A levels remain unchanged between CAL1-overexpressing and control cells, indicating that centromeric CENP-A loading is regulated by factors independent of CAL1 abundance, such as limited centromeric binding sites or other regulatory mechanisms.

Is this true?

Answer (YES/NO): NO